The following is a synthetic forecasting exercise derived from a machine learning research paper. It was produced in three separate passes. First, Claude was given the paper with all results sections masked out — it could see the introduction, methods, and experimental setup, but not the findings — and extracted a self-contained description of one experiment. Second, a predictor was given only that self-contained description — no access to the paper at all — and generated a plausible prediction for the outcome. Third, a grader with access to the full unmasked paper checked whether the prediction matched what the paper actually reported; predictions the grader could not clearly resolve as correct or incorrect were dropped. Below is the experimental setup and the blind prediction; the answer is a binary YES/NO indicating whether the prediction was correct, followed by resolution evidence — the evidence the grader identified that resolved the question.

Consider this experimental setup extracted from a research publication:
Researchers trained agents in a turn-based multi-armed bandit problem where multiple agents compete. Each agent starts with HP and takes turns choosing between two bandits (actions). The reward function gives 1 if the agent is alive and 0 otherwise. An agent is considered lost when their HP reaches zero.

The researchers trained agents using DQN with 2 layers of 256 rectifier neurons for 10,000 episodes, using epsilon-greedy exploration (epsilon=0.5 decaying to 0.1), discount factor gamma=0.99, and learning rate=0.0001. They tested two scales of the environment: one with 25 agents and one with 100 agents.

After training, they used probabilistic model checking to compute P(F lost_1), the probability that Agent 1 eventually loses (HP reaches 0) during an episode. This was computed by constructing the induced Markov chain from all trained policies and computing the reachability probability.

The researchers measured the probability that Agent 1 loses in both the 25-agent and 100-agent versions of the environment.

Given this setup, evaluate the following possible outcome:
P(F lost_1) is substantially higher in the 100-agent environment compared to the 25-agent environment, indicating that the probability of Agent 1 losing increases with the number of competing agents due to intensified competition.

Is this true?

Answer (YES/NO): NO